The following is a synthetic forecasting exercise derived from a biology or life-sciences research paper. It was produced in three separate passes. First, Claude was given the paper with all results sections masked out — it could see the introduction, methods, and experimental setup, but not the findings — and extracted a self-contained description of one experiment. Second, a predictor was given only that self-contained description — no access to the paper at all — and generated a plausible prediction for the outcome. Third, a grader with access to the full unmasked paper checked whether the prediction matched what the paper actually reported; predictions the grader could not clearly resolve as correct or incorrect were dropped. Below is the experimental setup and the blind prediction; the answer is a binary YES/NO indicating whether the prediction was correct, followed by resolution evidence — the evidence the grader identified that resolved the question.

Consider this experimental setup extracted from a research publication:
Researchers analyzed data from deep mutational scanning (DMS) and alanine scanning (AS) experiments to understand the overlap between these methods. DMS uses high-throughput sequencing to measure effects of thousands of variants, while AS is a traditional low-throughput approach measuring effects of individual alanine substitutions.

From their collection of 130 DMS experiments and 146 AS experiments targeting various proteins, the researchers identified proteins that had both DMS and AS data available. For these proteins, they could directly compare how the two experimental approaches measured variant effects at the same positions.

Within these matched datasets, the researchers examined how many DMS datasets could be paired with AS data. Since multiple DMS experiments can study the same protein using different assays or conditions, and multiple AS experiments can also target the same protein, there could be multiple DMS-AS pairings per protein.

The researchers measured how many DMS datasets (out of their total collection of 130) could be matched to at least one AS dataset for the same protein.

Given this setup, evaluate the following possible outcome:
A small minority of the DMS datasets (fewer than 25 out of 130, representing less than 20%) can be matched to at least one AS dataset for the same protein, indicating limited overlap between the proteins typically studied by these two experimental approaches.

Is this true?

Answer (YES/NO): NO